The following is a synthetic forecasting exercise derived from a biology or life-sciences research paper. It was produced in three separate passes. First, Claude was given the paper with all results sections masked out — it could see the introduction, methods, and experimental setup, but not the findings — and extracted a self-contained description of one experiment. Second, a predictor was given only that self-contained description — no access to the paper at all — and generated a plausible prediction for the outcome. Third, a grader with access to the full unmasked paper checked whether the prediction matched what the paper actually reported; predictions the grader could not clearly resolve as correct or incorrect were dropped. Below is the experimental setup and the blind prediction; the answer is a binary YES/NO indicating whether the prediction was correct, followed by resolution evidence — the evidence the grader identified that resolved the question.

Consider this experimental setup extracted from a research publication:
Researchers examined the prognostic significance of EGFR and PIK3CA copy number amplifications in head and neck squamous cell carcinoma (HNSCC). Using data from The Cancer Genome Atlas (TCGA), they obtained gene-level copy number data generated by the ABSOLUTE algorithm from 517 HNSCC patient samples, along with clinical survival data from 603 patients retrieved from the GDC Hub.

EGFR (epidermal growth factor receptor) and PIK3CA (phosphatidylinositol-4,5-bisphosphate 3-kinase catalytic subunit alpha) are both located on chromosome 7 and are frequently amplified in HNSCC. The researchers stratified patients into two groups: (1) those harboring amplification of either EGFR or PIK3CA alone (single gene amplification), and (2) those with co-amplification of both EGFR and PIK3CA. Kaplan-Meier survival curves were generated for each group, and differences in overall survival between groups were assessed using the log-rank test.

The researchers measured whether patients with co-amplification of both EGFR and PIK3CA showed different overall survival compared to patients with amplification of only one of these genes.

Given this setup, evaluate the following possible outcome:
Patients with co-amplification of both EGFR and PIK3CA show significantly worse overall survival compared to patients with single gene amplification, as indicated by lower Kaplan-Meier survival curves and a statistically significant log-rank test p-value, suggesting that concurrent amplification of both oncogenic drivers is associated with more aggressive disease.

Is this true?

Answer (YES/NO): YES